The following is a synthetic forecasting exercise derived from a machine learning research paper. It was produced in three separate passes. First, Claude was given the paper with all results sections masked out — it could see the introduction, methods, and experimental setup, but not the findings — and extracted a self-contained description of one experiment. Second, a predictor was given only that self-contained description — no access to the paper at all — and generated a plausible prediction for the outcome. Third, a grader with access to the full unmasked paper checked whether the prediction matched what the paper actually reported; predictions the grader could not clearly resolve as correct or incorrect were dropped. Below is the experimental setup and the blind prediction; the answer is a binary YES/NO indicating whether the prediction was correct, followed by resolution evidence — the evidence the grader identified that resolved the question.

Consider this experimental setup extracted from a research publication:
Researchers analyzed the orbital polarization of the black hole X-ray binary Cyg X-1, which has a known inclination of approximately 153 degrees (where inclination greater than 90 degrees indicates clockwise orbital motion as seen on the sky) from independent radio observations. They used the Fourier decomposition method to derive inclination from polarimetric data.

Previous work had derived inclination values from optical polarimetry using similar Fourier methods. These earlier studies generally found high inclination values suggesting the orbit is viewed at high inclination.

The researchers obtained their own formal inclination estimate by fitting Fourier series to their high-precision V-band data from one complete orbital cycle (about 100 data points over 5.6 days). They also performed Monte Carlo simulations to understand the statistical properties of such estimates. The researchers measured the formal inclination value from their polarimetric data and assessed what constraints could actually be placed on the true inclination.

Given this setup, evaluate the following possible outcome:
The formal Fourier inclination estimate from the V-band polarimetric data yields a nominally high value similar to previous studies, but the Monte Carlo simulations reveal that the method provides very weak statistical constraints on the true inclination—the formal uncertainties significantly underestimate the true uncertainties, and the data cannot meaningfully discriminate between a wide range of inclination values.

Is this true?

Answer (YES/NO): YES